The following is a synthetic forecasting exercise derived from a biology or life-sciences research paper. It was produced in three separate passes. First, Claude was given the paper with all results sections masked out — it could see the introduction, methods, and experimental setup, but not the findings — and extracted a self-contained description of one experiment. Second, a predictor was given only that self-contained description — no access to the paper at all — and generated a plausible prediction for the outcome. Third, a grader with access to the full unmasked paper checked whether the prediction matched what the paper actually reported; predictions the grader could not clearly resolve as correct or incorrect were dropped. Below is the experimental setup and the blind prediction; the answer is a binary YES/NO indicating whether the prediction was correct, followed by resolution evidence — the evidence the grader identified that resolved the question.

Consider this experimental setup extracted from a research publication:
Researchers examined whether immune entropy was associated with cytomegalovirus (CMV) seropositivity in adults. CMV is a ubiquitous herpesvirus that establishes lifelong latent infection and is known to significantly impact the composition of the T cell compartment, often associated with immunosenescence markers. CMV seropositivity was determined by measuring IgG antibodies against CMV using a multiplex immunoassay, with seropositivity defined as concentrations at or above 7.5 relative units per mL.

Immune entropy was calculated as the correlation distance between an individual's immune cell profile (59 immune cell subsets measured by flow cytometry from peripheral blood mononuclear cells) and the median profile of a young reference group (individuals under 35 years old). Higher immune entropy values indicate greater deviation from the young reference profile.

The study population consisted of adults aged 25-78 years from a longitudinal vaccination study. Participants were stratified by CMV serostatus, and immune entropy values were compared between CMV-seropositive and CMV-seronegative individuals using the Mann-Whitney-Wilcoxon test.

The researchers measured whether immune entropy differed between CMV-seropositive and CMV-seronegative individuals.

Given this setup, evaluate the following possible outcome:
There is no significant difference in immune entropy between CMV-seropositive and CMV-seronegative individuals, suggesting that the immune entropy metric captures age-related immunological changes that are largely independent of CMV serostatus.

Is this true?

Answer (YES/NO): NO